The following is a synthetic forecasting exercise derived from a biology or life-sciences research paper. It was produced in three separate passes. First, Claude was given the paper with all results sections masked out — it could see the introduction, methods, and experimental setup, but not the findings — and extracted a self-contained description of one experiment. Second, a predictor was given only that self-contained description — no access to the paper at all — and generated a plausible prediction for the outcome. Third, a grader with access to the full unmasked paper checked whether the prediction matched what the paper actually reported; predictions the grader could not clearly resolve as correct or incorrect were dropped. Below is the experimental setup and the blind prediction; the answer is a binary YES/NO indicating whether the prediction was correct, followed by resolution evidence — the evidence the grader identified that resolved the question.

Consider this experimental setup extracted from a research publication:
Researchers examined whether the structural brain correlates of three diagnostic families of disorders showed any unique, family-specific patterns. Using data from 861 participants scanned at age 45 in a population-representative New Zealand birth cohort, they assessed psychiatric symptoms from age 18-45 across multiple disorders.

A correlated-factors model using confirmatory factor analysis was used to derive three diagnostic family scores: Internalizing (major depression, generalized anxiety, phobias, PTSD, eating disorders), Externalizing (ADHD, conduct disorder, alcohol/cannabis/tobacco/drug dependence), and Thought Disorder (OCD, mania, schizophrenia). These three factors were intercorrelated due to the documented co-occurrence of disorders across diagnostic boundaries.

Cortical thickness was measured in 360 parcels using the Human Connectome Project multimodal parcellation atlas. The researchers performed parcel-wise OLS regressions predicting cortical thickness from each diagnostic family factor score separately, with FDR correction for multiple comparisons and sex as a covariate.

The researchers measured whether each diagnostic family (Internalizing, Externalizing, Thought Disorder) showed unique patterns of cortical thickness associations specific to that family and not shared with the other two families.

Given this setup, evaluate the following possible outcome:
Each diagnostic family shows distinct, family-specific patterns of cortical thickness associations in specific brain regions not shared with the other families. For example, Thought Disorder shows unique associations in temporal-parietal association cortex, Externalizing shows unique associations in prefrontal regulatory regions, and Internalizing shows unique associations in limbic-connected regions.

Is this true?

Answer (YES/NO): NO